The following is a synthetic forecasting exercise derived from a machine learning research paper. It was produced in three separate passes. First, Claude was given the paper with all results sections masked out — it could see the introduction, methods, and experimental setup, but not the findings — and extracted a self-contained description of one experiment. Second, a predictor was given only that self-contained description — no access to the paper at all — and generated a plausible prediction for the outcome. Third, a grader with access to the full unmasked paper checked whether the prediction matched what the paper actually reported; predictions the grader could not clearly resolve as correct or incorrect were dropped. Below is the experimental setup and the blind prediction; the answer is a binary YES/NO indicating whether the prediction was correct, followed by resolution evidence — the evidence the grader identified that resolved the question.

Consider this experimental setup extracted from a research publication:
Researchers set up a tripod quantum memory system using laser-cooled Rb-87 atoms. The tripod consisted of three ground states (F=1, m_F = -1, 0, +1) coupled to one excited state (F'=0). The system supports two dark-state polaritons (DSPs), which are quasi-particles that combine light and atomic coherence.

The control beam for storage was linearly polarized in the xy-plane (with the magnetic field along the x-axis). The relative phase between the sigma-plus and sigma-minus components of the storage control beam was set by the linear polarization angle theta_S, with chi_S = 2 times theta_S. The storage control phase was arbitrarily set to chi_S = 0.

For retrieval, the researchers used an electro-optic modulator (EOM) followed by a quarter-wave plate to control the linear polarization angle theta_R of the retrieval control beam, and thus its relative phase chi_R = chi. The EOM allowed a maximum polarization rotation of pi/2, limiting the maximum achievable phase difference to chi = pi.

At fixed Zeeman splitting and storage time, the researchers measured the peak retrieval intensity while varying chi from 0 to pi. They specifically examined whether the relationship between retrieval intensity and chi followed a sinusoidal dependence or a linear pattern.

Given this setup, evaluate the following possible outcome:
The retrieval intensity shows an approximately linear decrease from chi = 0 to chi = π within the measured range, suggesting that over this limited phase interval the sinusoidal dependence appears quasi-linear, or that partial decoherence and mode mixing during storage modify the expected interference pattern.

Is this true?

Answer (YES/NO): NO